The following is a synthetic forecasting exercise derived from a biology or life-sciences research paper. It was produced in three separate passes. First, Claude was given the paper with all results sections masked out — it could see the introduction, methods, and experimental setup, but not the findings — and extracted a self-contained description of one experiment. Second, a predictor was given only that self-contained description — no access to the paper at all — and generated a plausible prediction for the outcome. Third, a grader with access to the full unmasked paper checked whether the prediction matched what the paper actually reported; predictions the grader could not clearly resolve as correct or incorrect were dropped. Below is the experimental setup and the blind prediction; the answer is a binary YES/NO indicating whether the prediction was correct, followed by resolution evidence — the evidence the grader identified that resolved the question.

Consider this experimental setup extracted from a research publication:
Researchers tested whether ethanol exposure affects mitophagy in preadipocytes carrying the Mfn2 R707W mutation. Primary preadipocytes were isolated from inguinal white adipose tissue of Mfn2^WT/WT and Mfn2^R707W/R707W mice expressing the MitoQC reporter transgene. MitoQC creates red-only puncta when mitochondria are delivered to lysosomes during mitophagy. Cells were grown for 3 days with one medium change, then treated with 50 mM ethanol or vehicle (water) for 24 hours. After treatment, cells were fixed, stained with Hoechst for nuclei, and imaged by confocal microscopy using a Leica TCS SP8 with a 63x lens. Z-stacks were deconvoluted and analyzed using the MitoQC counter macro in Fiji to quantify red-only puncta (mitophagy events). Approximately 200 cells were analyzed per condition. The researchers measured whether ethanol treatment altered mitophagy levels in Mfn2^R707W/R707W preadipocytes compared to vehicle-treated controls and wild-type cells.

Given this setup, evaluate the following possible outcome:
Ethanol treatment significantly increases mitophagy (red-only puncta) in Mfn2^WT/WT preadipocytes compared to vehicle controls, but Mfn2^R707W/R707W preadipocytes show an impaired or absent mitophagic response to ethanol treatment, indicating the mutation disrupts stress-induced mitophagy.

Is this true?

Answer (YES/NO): NO